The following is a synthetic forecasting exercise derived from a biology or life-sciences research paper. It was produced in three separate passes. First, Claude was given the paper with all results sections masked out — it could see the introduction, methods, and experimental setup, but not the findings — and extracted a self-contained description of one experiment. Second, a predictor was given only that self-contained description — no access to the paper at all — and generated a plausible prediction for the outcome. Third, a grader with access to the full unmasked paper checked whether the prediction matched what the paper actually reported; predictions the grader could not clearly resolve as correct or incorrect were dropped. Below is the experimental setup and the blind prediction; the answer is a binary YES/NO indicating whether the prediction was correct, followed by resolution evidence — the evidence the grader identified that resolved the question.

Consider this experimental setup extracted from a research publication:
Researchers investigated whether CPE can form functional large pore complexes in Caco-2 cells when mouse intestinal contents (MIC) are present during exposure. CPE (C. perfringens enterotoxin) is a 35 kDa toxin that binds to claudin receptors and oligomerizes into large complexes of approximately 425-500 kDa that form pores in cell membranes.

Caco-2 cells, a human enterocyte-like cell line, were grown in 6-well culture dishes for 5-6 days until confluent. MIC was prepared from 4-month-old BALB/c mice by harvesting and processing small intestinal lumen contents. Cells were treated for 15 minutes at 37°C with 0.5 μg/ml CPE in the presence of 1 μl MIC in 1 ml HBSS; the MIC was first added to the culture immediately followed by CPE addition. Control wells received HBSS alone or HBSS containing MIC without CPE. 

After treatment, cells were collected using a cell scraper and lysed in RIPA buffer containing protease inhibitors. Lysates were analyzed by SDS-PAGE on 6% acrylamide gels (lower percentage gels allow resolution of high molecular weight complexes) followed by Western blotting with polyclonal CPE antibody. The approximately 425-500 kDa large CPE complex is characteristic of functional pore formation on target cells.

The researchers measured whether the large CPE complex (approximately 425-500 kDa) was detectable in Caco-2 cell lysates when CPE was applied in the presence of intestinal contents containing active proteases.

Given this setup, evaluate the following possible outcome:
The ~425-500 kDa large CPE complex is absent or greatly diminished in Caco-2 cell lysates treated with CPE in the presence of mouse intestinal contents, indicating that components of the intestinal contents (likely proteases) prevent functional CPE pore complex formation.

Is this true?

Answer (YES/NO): NO